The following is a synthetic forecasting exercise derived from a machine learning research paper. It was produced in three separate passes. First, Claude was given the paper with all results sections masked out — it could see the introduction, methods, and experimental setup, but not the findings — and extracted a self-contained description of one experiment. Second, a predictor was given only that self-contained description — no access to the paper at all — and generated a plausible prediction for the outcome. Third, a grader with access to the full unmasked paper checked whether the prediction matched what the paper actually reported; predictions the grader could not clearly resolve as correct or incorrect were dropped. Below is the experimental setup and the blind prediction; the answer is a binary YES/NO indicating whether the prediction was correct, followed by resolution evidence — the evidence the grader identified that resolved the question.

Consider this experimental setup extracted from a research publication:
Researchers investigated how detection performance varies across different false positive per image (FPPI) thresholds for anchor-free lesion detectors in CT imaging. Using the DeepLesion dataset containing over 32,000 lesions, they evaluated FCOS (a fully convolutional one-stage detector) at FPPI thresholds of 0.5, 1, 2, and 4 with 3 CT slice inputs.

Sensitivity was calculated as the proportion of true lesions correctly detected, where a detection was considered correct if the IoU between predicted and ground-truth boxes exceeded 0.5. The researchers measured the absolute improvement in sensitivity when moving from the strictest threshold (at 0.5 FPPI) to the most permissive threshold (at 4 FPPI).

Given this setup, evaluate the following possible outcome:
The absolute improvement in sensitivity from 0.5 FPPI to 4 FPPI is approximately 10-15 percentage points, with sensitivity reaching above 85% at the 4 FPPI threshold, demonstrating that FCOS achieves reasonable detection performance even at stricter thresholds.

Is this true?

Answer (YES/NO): NO